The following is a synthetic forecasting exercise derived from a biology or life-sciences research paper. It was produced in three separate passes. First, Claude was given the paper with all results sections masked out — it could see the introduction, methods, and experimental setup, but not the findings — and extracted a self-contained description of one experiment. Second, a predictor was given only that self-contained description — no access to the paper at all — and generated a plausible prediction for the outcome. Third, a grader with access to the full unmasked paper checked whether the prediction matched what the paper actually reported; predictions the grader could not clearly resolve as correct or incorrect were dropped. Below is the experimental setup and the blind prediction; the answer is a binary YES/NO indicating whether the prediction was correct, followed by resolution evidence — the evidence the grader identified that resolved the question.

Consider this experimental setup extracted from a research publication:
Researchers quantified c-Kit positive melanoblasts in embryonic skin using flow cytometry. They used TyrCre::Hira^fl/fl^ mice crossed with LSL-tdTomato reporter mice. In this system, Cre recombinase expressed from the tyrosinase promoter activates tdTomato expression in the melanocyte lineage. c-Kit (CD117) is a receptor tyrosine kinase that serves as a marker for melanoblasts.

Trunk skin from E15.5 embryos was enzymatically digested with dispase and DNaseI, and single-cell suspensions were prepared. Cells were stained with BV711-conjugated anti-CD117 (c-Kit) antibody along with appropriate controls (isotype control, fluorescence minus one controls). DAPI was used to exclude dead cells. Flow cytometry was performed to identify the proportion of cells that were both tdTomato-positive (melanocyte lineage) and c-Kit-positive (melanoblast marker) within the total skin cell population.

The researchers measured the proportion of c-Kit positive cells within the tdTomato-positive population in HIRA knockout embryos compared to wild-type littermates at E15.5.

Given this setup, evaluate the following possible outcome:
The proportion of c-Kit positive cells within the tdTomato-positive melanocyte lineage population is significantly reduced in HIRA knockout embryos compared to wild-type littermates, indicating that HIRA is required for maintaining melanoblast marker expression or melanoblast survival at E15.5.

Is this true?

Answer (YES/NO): YES